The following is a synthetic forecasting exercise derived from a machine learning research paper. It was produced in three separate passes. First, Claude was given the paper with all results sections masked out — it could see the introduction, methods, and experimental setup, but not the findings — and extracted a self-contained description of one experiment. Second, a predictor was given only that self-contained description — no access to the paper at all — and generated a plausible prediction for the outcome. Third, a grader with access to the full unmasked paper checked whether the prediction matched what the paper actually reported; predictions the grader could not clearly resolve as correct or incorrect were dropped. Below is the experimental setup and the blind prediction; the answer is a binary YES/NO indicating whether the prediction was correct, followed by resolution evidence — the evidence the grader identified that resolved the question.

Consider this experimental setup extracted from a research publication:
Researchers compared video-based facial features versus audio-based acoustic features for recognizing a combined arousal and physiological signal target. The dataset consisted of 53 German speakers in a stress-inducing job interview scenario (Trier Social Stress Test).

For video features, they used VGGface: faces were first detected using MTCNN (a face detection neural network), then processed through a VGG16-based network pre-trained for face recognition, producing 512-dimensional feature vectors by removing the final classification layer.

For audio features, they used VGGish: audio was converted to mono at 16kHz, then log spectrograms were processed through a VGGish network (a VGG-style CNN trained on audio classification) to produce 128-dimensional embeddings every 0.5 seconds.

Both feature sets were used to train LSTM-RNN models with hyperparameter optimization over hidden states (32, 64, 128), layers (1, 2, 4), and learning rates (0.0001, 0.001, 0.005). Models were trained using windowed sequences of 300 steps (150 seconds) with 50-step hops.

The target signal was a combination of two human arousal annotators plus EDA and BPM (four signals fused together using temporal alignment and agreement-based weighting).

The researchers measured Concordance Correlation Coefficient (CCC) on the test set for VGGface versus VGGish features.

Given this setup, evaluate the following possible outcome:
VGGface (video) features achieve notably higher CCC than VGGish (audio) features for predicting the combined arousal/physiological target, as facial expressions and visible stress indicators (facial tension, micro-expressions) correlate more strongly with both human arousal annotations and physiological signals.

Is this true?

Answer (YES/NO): NO